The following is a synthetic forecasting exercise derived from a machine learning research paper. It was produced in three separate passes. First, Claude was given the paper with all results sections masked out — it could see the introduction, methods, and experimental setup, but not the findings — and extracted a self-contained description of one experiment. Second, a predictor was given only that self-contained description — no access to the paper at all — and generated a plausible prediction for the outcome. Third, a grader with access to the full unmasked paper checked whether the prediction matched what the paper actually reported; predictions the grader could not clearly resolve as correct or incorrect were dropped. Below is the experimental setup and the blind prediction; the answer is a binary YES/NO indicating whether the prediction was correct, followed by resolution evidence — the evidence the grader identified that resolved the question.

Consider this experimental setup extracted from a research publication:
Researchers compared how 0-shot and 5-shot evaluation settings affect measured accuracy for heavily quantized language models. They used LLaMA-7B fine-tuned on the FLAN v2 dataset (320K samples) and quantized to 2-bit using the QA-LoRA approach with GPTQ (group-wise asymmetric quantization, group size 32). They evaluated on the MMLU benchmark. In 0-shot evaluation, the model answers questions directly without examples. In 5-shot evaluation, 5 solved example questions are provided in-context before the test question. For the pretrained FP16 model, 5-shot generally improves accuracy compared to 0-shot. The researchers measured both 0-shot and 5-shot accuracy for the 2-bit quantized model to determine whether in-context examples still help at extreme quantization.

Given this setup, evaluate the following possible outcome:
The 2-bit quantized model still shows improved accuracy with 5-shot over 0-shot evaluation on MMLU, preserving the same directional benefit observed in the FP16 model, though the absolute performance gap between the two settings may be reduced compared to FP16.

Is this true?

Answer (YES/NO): NO